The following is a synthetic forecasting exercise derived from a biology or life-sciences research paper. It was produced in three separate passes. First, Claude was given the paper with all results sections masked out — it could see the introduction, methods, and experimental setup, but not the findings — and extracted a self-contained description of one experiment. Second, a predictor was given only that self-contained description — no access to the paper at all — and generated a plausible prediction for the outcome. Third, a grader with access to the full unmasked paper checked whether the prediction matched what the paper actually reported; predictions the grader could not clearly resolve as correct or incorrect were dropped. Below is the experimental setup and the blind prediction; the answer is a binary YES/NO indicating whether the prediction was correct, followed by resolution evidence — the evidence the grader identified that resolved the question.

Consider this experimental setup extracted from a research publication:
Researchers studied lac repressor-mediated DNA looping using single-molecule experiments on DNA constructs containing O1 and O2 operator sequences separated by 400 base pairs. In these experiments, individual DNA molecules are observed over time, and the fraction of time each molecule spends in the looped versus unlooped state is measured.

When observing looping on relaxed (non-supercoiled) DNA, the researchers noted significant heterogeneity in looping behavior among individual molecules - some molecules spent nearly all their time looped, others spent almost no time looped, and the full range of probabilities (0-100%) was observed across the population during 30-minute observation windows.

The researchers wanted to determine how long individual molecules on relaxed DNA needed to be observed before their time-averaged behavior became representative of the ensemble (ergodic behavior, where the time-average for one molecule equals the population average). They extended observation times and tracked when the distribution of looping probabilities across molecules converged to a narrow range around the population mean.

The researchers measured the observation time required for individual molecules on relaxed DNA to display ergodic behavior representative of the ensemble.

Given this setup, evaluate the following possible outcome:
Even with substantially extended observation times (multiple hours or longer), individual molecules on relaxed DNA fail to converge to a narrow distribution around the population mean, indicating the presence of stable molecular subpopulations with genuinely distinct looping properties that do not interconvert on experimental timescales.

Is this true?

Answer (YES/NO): NO